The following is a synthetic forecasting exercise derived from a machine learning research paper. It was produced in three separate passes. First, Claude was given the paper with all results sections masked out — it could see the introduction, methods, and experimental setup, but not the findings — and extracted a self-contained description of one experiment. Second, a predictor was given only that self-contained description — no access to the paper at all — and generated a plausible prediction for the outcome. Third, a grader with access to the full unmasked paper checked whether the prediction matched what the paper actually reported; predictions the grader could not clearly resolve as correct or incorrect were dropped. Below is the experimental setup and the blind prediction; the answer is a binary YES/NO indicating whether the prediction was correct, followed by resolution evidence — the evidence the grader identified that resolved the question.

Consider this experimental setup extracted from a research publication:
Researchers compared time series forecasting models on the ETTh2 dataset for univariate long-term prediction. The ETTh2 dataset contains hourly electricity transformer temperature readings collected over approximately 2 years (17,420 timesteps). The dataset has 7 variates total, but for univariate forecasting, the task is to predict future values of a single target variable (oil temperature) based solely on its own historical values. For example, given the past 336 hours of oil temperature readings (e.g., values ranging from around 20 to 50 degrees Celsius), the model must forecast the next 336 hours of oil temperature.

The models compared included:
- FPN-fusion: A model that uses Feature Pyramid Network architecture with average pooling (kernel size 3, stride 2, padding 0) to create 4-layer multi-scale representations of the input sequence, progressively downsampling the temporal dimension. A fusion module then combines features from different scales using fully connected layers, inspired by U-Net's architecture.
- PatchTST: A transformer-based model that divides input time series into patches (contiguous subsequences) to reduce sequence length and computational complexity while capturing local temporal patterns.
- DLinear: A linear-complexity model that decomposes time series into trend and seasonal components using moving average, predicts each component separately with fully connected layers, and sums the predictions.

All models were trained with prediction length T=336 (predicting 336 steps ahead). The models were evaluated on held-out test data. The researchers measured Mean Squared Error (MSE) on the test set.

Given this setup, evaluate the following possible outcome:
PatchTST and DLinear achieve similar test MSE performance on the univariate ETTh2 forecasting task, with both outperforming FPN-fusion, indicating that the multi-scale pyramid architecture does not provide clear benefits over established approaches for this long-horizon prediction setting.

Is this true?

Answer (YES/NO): NO